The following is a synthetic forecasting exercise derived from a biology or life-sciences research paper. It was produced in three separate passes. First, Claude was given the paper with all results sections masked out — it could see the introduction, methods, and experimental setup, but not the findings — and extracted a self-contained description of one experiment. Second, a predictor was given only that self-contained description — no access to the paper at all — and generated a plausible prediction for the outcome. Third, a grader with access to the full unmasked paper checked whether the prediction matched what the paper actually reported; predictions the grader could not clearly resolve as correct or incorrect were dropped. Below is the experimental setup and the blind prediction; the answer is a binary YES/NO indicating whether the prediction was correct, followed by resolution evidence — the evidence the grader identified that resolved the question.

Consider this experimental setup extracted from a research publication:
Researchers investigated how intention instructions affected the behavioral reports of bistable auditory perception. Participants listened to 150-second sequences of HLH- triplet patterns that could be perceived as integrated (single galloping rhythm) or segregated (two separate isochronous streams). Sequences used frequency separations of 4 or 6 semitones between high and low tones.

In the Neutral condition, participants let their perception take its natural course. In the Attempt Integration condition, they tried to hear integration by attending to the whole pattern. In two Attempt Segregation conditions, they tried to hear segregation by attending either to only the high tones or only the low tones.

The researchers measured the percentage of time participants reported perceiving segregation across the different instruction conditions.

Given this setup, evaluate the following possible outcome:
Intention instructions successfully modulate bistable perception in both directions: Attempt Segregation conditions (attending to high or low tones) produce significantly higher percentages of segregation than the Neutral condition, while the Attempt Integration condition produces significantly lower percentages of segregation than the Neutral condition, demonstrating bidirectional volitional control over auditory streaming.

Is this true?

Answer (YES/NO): YES